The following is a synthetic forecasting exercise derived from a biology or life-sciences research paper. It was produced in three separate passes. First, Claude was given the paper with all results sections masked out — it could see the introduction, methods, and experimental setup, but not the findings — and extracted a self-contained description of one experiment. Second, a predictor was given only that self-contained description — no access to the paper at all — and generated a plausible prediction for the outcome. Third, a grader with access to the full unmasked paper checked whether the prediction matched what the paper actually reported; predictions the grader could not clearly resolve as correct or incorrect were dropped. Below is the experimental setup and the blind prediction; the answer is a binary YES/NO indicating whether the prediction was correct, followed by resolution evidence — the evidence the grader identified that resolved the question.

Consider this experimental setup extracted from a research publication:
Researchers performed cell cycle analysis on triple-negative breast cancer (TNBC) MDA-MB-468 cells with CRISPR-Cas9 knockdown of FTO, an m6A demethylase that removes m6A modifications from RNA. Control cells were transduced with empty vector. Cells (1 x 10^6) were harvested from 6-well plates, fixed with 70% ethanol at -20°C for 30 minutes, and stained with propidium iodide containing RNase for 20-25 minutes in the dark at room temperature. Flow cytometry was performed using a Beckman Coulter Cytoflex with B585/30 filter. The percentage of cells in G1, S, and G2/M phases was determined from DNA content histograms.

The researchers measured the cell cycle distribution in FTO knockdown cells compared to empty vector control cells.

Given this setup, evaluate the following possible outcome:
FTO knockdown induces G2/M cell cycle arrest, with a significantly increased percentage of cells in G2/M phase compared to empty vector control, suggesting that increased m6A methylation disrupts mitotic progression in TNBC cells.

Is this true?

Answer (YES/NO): YES